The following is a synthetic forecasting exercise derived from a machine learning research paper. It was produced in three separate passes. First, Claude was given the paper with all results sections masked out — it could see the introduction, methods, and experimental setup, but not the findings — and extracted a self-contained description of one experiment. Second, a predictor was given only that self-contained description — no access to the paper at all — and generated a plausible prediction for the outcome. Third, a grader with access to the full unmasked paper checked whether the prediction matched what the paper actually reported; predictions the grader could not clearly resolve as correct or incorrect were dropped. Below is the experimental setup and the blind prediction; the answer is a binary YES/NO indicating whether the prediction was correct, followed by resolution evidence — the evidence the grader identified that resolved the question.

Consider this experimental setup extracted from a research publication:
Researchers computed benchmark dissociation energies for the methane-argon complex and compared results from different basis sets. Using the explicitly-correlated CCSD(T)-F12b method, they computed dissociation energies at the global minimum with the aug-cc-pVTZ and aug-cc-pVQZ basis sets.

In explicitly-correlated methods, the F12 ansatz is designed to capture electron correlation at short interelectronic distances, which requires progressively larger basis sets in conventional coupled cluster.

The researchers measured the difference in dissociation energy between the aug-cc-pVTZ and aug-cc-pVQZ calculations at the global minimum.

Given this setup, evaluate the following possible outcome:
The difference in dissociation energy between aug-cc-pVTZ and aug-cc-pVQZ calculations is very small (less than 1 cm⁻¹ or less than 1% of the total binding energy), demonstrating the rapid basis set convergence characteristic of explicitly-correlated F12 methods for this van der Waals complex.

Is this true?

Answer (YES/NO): NO